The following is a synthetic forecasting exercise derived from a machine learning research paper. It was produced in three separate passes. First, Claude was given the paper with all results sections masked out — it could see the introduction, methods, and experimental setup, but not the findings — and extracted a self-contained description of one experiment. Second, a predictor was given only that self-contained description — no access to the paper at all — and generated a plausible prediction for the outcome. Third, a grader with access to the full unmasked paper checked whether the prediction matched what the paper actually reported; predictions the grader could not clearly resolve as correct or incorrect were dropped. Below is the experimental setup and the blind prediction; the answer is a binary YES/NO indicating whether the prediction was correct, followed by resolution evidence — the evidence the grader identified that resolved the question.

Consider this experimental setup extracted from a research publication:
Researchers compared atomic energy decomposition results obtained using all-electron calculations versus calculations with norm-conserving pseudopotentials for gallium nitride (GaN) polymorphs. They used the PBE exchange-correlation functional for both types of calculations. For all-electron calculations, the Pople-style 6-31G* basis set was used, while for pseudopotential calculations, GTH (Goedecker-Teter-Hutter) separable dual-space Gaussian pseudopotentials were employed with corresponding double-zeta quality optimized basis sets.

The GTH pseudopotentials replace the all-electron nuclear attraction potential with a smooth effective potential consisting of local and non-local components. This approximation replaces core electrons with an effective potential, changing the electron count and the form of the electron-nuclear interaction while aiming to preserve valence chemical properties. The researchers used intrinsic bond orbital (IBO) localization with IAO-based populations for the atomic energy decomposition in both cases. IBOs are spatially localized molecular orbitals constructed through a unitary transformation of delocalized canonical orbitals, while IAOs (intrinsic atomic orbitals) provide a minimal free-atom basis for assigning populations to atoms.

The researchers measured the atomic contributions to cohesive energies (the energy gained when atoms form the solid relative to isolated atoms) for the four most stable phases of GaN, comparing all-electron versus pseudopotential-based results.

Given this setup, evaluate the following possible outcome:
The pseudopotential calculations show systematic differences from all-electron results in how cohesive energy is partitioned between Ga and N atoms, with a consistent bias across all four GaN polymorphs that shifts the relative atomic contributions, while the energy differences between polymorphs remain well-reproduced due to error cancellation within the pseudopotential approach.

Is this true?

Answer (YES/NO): YES